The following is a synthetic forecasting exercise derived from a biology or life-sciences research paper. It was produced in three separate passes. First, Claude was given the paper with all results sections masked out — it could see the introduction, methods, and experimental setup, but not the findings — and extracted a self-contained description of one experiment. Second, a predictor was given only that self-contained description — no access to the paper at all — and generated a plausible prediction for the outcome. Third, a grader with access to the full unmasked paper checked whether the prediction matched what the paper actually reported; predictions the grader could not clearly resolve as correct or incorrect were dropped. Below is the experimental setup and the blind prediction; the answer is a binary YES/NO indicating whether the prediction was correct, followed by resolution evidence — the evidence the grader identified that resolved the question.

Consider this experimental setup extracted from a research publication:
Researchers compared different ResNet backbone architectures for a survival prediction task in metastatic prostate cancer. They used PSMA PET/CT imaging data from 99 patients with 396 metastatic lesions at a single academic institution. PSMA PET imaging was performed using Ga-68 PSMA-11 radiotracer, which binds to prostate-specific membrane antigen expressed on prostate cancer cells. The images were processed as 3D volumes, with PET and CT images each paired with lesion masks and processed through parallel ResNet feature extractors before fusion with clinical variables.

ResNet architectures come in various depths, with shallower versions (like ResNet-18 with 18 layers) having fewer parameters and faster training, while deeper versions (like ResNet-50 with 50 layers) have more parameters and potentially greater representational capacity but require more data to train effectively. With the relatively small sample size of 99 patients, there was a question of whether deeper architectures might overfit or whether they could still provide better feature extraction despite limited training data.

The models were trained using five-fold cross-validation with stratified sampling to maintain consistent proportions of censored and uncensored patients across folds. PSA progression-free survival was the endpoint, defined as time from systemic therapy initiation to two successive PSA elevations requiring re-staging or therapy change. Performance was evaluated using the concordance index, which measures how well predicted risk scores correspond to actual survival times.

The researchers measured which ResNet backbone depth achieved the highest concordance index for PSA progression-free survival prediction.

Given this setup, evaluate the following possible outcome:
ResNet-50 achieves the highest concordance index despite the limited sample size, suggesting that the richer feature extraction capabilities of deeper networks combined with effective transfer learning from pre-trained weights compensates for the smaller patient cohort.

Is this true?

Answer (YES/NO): NO